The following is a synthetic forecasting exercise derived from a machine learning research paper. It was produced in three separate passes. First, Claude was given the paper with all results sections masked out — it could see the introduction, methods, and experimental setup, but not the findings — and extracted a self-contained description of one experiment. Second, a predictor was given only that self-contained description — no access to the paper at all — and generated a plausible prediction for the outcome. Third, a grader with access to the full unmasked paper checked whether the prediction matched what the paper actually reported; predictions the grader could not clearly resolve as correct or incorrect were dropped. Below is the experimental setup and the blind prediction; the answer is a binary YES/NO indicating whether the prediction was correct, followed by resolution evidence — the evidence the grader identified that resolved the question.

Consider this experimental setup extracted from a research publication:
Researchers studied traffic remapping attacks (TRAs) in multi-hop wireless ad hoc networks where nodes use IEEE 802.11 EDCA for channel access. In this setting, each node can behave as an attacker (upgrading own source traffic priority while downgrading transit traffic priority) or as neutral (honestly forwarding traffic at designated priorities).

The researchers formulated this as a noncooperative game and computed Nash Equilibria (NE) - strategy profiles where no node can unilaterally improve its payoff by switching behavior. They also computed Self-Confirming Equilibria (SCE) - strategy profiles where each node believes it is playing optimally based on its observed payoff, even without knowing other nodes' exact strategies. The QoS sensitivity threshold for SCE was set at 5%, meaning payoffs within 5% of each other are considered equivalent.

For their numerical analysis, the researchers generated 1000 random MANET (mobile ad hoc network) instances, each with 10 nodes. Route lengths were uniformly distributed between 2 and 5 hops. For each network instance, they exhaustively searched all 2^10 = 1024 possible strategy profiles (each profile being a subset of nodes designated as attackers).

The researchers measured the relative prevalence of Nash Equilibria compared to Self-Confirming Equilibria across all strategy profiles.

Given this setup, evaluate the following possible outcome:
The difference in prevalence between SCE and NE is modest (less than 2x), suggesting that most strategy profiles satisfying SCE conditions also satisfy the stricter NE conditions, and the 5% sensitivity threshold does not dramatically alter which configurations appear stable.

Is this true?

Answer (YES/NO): NO